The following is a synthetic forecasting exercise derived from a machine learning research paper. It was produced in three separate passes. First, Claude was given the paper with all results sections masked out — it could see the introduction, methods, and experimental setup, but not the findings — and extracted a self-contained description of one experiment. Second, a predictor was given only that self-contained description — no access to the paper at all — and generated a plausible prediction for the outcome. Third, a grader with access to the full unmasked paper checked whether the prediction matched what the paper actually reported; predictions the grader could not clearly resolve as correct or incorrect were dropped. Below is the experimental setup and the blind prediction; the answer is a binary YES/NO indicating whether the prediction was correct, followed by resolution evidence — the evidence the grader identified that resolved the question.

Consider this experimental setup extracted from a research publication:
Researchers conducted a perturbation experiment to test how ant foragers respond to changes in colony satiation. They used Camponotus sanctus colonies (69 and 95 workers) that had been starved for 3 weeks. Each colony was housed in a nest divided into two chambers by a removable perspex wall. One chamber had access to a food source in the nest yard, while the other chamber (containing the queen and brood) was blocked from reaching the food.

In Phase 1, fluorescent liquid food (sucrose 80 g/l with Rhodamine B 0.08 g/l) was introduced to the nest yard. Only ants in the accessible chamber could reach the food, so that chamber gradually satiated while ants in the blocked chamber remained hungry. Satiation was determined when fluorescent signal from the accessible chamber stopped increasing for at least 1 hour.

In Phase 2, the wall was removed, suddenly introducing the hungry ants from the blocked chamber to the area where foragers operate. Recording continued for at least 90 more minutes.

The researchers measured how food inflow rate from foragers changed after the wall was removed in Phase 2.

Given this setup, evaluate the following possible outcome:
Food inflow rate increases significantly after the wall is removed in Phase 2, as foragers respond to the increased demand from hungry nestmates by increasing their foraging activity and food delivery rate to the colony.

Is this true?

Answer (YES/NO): YES